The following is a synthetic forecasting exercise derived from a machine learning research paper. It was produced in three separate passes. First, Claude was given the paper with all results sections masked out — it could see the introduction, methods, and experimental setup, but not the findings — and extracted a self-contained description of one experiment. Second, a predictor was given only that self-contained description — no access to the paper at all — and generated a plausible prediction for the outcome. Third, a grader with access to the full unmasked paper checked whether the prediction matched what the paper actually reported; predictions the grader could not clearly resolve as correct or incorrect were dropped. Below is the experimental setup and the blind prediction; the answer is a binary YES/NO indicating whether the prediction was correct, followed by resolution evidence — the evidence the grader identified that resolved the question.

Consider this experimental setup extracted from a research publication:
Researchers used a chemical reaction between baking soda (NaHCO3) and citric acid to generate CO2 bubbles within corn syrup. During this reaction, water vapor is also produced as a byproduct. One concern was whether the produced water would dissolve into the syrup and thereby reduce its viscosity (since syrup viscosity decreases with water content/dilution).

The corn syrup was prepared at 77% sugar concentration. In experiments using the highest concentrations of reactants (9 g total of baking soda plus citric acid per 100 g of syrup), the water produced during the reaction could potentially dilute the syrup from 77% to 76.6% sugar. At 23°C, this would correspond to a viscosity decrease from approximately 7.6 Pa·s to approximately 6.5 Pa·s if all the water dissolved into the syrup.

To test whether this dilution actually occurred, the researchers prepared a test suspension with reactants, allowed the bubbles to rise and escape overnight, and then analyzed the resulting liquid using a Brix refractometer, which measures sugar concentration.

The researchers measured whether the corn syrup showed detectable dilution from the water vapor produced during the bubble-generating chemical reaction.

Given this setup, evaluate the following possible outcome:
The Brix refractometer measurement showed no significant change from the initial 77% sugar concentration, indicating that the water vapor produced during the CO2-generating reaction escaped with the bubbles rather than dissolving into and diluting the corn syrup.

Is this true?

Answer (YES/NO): YES